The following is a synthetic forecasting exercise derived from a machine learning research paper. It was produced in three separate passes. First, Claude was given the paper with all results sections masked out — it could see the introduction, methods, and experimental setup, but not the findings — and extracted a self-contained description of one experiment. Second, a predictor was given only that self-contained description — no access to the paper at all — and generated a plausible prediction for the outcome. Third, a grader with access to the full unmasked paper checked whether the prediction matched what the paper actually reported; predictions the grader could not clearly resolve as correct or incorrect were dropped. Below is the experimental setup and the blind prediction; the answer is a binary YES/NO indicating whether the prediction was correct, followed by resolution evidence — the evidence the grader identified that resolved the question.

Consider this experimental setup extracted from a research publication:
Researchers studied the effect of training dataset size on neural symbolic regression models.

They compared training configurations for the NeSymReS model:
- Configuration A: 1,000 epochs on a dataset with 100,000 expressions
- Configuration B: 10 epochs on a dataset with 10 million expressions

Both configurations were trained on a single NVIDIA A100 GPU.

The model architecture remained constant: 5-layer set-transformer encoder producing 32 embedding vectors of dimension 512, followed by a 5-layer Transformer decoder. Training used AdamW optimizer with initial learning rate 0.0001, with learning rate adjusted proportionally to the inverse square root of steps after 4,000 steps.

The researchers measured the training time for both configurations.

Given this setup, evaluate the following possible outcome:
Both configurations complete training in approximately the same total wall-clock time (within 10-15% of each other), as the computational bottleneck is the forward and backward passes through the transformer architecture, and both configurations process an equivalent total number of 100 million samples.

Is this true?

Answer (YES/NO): YES